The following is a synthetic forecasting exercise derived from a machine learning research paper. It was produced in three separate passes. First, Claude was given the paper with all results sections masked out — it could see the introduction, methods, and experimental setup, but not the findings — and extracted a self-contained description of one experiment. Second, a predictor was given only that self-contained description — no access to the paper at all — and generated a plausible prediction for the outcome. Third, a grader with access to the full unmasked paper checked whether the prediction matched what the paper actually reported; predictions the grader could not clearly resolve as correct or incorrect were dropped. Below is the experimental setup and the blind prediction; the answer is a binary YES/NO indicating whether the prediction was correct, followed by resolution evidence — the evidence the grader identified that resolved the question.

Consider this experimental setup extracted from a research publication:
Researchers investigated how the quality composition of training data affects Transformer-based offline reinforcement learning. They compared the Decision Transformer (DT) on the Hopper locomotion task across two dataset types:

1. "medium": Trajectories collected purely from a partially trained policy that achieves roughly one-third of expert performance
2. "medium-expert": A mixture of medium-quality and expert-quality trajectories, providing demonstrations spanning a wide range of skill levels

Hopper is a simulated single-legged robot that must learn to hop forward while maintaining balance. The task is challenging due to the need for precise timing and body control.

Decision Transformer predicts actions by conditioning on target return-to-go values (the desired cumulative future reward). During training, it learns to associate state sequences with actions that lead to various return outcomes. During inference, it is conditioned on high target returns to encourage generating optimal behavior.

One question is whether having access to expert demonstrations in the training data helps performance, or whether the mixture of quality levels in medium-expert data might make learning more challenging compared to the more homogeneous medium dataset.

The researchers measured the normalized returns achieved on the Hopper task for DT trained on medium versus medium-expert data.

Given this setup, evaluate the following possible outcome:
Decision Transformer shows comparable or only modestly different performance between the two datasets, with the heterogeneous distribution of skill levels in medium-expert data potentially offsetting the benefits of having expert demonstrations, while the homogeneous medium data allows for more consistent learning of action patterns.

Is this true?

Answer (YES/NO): NO